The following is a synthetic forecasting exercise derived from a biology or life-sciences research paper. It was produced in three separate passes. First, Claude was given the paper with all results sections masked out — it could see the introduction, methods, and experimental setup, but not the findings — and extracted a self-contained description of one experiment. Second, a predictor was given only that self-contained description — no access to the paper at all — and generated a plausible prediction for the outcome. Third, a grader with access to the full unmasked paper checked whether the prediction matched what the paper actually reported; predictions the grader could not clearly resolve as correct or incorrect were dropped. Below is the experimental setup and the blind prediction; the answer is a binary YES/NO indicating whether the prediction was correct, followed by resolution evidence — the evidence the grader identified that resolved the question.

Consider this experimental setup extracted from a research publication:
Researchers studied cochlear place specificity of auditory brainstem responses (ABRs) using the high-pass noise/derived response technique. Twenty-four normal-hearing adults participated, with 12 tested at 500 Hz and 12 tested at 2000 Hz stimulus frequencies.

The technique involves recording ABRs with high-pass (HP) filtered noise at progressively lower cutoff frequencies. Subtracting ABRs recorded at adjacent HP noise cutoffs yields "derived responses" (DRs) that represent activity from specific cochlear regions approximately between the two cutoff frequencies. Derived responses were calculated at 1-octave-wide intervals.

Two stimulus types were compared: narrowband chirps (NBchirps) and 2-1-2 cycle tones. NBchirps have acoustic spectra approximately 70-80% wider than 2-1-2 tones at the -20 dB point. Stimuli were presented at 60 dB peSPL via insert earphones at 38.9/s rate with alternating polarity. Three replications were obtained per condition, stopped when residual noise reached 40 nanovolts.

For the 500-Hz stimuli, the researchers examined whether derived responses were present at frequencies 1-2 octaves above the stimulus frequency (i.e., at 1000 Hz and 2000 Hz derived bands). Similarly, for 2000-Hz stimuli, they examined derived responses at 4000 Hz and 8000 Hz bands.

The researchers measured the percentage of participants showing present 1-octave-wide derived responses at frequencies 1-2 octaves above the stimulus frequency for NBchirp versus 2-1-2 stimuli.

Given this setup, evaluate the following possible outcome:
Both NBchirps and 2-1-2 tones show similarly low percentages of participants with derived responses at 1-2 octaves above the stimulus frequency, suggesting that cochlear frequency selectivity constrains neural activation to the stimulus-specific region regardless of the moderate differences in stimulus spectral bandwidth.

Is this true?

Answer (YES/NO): NO